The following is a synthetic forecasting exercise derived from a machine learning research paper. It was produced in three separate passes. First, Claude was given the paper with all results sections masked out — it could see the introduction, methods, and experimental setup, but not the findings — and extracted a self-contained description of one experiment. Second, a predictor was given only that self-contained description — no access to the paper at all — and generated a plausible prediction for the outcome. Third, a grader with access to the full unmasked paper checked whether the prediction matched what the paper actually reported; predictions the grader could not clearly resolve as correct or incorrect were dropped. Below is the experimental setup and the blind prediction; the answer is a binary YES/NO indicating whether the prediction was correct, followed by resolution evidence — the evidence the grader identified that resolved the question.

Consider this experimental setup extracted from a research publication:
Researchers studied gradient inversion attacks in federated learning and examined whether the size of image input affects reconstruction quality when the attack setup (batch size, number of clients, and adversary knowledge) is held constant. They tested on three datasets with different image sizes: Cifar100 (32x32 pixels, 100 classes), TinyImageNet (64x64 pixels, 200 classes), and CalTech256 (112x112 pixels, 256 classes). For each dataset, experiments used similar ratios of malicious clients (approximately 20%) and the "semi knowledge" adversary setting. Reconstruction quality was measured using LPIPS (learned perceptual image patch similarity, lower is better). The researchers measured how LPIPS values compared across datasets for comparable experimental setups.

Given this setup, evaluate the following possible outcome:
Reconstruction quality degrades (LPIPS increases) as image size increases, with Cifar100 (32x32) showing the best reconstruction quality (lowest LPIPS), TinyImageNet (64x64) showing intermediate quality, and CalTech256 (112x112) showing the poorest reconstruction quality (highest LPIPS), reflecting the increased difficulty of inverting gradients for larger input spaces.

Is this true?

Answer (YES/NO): NO